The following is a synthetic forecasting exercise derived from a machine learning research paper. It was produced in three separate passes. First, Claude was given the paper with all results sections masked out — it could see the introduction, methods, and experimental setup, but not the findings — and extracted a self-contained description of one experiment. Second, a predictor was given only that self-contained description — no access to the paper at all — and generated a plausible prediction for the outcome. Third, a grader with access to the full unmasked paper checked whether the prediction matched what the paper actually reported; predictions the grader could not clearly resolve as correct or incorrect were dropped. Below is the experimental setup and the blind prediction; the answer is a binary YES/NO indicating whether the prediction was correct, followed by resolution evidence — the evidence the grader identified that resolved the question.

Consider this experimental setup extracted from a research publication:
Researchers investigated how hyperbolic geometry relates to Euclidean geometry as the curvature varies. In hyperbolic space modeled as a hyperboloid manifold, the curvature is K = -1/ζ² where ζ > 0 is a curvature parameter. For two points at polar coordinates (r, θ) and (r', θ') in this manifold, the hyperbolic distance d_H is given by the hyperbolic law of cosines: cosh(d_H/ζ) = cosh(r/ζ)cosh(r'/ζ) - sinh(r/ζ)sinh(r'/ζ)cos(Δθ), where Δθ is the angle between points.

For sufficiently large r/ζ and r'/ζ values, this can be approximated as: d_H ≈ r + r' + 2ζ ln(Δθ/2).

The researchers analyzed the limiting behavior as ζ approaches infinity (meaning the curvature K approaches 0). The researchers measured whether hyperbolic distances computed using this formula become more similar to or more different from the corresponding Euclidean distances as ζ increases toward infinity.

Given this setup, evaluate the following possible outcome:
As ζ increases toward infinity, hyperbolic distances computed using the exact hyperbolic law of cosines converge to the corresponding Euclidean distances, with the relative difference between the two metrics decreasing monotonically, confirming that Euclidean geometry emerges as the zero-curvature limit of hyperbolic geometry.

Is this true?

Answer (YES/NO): NO